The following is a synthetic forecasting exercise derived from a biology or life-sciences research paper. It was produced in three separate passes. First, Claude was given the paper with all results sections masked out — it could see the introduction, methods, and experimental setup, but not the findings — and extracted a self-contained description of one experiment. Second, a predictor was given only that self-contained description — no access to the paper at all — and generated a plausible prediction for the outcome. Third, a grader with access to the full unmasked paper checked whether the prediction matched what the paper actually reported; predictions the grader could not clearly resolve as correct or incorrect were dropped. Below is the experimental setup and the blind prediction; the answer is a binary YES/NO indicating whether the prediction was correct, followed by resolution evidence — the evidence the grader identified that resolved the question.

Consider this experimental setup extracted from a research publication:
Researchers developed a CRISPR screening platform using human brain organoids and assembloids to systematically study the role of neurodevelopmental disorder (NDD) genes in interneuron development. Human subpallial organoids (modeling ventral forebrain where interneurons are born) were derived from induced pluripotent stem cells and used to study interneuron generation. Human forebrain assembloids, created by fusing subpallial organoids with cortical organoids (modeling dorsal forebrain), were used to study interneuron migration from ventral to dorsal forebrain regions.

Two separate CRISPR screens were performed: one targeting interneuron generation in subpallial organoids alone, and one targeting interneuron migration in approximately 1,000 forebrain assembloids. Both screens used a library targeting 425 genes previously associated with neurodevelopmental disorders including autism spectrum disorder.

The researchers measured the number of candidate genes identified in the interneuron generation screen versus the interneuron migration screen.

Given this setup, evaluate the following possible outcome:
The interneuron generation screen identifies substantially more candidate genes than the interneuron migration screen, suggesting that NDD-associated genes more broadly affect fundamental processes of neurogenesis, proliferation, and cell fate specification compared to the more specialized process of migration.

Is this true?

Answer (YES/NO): NO